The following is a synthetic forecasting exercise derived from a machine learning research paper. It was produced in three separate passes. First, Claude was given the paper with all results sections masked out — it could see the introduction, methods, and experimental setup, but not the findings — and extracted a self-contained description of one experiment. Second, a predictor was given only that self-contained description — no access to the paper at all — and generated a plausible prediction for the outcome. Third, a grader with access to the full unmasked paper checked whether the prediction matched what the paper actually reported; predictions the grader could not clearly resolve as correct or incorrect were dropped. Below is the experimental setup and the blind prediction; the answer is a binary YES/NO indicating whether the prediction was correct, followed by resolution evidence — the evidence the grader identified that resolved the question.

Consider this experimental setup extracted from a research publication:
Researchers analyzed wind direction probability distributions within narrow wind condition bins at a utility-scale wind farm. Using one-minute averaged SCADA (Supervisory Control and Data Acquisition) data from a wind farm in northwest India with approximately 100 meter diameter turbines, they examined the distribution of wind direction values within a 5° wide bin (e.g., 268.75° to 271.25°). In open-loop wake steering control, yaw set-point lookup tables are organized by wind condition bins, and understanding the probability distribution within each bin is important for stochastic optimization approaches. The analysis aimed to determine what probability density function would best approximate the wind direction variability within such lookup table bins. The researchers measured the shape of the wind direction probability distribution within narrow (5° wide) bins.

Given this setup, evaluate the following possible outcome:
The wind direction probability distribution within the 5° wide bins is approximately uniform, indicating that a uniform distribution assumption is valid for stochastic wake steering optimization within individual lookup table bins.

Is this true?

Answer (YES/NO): YES